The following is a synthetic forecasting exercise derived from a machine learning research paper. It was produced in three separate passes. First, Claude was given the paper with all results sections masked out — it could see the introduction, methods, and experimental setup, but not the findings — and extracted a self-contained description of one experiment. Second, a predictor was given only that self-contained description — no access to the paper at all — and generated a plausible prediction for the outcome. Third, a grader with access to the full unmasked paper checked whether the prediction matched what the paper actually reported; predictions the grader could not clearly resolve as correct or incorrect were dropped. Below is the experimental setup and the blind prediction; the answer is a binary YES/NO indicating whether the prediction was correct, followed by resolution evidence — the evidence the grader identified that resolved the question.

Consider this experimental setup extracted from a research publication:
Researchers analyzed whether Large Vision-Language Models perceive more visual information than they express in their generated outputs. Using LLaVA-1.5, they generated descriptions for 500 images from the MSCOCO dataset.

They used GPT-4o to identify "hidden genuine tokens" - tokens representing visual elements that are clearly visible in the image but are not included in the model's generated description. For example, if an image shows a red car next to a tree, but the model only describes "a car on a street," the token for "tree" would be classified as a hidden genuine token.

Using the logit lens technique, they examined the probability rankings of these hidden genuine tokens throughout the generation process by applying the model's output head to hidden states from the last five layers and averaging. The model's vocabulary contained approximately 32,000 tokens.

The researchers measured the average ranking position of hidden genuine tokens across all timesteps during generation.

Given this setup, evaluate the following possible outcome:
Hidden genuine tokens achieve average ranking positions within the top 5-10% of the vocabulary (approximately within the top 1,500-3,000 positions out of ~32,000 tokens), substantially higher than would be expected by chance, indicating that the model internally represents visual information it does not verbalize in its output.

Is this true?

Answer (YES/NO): NO